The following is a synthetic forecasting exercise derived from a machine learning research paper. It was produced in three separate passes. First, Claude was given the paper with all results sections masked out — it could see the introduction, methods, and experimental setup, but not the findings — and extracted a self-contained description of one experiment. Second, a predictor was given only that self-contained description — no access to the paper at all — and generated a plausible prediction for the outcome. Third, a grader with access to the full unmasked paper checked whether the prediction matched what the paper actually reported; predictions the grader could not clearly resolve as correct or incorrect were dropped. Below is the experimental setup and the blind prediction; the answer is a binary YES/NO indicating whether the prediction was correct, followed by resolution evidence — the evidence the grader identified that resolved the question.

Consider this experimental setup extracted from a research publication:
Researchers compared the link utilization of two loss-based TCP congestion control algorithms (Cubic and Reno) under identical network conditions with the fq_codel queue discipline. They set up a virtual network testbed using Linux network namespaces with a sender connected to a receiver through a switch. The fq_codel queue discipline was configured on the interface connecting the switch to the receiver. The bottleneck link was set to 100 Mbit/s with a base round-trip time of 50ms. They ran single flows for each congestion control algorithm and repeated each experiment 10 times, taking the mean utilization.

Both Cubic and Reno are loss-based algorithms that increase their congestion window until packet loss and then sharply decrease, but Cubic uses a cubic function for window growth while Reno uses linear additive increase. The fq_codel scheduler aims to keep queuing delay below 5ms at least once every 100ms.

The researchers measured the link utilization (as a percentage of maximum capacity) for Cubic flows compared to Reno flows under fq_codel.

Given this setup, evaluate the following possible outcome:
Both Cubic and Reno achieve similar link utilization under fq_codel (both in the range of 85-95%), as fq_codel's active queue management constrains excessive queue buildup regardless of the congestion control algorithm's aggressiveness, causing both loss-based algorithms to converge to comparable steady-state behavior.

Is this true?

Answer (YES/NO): NO